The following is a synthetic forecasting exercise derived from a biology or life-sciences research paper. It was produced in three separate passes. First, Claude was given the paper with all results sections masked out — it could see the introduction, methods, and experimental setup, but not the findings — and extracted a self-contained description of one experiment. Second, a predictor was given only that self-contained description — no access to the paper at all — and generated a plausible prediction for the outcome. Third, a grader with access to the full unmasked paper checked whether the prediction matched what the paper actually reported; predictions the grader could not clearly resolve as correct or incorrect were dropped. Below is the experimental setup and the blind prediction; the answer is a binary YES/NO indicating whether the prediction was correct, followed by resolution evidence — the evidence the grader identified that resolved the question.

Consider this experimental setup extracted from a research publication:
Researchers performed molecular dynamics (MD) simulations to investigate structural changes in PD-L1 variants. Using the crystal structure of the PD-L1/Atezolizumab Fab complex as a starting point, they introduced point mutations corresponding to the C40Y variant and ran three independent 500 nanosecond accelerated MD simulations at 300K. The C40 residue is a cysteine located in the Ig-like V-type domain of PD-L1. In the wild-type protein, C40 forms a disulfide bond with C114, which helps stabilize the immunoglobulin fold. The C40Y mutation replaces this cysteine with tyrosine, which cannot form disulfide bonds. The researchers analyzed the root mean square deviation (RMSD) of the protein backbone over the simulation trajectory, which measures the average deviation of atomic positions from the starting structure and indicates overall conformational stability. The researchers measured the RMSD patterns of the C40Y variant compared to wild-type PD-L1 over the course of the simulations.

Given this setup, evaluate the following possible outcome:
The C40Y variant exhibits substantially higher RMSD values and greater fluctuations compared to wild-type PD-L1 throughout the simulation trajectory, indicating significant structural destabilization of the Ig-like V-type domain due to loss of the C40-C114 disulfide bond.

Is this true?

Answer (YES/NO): NO